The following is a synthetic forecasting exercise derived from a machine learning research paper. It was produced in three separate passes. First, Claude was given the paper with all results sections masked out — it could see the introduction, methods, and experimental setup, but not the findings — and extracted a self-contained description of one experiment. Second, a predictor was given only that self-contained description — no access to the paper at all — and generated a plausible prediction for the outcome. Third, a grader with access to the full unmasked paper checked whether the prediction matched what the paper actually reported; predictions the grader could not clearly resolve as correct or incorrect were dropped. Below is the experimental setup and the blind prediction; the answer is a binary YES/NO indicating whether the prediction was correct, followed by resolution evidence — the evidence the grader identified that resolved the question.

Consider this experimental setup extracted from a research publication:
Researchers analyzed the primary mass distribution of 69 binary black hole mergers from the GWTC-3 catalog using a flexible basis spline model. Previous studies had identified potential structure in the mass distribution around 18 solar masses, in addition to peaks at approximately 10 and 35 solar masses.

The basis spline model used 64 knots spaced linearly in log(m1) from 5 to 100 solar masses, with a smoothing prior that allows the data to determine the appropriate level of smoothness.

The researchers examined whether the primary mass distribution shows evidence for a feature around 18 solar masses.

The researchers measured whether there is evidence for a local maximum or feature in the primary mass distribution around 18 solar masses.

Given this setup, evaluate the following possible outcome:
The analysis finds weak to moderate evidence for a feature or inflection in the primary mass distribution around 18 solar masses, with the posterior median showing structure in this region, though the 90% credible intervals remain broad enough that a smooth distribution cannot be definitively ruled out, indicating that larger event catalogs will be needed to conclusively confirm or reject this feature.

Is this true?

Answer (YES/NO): YES